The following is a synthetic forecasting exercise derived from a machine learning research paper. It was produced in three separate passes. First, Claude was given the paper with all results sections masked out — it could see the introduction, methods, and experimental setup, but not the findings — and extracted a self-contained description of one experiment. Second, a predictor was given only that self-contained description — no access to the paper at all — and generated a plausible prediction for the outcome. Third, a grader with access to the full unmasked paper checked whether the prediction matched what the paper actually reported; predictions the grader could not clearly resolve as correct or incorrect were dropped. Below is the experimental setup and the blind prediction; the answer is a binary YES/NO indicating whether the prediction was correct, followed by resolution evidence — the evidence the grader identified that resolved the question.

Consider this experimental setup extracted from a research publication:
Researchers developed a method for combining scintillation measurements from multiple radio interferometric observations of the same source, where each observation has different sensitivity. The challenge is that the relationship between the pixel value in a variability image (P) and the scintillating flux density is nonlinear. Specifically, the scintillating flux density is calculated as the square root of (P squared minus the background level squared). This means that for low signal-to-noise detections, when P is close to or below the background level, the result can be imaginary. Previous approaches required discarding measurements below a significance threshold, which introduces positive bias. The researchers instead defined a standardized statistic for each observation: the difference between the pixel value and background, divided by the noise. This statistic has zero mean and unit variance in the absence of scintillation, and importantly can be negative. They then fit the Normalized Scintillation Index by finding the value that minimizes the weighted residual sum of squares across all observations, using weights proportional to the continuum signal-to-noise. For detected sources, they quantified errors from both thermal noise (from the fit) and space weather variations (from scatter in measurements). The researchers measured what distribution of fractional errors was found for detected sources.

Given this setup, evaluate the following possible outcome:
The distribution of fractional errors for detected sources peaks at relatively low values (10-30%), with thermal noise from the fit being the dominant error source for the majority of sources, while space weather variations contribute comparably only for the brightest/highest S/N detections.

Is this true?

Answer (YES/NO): NO